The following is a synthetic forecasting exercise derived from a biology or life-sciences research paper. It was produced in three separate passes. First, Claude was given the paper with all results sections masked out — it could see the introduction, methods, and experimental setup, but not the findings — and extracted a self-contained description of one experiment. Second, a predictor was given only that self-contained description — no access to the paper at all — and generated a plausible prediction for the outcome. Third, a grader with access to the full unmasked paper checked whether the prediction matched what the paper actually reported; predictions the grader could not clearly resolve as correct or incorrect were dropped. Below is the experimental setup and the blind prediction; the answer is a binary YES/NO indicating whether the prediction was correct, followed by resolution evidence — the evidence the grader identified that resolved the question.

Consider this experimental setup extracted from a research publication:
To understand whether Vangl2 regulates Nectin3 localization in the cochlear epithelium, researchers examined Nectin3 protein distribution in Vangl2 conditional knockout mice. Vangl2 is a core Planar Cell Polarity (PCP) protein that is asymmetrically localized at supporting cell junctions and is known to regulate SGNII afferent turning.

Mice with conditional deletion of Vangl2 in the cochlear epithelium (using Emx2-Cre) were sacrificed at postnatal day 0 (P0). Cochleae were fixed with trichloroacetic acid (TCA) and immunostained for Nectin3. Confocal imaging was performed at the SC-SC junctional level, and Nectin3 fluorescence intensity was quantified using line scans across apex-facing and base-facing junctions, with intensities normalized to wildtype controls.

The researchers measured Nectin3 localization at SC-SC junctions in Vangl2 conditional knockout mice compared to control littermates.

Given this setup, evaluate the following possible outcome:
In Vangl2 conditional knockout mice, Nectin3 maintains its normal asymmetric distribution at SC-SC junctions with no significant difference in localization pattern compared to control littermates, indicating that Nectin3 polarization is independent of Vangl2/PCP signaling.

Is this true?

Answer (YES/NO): NO